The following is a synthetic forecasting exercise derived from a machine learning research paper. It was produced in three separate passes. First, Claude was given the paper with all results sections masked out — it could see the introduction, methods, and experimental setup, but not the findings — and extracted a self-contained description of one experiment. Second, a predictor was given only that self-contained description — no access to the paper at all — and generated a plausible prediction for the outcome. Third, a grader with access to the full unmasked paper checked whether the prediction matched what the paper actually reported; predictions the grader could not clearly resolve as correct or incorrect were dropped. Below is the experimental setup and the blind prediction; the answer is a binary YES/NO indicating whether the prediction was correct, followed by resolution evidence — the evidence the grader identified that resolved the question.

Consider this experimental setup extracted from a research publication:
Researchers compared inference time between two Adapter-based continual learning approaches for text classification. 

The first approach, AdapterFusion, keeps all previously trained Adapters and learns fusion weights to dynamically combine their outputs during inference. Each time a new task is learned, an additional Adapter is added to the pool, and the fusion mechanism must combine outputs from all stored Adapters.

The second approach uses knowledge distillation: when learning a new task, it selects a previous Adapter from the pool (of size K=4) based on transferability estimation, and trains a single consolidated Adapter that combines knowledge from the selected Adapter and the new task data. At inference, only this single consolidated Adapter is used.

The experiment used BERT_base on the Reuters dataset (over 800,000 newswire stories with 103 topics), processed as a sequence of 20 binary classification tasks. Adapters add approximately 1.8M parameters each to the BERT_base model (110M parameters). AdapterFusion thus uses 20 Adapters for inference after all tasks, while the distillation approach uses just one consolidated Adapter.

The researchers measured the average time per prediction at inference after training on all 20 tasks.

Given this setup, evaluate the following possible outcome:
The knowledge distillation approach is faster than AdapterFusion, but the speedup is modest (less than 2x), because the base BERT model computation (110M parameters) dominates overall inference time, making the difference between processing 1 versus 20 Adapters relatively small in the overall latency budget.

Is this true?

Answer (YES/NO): NO